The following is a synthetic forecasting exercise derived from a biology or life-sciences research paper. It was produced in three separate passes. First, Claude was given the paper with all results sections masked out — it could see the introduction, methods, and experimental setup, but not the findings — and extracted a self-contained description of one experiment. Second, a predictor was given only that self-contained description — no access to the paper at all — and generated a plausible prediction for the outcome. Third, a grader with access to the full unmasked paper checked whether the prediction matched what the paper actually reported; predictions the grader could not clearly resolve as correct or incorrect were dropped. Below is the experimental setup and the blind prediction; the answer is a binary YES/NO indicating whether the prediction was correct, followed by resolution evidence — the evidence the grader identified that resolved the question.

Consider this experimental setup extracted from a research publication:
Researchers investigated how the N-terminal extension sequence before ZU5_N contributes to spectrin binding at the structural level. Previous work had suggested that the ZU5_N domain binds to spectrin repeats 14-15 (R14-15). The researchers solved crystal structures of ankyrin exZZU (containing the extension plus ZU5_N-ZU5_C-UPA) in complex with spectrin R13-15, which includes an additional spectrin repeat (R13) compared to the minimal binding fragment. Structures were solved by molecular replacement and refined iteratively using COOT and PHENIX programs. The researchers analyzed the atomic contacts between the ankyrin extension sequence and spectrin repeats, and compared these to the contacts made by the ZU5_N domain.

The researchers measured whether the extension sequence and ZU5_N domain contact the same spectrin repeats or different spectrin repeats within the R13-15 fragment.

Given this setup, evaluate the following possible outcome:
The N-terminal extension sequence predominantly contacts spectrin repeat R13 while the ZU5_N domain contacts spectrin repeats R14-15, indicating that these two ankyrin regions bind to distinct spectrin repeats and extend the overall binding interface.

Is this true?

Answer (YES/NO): NO